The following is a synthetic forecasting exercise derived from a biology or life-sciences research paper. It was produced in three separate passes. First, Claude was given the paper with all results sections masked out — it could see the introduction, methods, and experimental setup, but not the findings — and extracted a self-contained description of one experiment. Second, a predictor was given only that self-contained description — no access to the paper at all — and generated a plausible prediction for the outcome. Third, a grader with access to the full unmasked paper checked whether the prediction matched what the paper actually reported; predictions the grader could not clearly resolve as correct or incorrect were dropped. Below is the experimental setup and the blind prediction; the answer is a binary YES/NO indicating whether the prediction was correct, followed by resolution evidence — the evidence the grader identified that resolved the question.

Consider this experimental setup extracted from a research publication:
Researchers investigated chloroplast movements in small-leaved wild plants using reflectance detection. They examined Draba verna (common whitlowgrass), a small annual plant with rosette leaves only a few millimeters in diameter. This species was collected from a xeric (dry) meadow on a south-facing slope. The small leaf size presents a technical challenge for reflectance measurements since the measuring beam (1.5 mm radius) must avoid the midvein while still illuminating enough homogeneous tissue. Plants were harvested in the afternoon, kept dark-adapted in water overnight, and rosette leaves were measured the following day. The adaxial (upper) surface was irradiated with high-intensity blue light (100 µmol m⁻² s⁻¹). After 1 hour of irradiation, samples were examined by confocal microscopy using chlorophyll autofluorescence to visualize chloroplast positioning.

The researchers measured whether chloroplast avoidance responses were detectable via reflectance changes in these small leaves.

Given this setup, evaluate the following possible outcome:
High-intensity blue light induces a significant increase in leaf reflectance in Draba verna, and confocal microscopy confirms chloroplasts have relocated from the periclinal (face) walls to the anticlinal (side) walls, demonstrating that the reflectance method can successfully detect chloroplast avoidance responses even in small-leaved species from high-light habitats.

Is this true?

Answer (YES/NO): YES